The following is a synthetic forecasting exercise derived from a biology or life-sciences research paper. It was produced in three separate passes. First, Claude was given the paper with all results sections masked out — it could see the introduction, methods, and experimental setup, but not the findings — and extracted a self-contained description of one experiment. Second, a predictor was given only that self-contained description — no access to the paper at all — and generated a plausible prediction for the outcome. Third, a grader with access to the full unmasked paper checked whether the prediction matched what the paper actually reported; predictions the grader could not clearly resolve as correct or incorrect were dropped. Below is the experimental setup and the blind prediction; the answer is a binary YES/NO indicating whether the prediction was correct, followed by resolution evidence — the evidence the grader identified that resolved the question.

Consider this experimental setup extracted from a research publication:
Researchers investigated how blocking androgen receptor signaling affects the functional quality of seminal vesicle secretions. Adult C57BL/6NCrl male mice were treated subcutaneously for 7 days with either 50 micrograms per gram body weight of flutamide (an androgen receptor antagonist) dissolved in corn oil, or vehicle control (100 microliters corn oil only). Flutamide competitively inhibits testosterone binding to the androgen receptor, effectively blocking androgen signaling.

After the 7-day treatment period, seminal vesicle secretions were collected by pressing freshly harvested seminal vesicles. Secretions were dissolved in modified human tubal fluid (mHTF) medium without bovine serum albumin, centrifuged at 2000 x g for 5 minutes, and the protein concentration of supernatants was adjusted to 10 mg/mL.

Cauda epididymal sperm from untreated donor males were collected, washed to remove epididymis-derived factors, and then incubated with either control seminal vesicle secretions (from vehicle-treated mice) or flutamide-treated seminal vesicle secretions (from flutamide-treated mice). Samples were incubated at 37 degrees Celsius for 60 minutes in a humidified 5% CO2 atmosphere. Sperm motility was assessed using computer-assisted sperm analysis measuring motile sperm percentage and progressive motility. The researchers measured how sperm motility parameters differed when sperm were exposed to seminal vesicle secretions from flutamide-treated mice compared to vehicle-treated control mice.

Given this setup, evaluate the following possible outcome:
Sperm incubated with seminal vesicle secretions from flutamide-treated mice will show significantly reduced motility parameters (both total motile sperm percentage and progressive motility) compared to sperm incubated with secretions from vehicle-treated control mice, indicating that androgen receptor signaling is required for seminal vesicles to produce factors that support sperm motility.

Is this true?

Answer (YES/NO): YES